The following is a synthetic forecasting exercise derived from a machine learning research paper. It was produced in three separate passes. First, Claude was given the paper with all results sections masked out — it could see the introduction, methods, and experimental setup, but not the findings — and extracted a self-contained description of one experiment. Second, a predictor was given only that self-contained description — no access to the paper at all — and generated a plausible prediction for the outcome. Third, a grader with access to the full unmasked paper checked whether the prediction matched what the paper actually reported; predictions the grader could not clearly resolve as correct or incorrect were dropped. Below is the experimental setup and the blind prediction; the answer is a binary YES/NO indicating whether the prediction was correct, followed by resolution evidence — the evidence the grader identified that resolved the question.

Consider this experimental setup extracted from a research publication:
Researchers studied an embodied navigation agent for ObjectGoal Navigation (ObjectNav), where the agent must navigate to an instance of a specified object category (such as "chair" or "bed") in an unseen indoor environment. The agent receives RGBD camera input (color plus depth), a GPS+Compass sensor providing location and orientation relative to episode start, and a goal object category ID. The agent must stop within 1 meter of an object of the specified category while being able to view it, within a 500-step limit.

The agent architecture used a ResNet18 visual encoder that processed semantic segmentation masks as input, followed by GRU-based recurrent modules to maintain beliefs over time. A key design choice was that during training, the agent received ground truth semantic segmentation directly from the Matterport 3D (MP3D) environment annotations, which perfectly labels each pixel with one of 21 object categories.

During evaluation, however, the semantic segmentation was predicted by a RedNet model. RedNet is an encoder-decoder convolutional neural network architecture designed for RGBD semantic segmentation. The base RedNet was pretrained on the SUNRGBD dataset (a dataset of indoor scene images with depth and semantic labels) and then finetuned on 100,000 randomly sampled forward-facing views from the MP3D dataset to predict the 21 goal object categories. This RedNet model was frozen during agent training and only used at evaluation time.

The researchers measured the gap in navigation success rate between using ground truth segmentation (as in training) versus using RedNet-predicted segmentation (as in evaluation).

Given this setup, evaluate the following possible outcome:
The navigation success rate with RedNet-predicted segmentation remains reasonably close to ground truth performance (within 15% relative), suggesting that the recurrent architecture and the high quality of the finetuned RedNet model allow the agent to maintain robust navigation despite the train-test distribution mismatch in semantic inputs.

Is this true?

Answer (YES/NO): NO